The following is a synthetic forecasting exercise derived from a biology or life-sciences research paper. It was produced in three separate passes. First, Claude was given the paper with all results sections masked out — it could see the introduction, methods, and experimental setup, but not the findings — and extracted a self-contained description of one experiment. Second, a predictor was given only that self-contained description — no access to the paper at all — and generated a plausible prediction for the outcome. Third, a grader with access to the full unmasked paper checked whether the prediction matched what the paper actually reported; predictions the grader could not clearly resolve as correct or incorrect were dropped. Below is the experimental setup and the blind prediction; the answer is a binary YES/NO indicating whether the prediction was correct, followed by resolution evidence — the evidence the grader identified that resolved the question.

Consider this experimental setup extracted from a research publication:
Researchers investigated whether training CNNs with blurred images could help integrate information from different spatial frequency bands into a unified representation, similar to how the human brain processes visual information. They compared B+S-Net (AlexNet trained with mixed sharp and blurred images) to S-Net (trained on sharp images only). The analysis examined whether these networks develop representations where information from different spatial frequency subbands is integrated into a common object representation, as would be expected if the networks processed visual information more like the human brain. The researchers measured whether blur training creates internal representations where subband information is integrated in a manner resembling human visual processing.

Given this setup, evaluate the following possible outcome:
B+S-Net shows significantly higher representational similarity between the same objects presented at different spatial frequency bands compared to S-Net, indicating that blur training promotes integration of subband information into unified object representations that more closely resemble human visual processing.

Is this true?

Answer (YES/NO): NO